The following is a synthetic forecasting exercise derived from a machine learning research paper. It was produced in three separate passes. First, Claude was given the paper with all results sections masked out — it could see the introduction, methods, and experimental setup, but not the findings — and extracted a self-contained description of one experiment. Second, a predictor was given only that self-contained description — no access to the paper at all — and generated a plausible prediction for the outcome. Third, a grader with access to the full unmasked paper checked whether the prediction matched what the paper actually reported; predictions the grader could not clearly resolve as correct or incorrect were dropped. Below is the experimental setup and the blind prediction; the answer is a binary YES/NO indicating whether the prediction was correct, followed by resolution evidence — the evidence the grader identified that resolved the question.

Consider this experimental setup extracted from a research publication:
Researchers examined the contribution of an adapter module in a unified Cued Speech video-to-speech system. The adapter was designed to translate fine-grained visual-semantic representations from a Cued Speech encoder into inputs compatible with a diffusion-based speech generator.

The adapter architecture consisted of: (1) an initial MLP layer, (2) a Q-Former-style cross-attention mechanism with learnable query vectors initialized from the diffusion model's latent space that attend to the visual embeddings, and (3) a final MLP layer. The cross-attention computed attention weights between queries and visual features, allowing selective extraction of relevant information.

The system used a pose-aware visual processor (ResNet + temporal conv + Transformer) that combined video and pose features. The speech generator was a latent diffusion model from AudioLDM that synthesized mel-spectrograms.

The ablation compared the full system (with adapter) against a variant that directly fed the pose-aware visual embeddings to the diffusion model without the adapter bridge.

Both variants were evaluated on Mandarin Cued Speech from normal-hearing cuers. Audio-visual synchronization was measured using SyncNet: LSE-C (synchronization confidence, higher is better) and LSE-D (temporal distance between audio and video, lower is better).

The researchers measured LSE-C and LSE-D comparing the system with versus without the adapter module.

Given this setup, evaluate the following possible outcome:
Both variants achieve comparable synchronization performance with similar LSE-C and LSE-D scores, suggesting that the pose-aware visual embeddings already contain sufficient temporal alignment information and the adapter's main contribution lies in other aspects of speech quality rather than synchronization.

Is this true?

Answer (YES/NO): NO